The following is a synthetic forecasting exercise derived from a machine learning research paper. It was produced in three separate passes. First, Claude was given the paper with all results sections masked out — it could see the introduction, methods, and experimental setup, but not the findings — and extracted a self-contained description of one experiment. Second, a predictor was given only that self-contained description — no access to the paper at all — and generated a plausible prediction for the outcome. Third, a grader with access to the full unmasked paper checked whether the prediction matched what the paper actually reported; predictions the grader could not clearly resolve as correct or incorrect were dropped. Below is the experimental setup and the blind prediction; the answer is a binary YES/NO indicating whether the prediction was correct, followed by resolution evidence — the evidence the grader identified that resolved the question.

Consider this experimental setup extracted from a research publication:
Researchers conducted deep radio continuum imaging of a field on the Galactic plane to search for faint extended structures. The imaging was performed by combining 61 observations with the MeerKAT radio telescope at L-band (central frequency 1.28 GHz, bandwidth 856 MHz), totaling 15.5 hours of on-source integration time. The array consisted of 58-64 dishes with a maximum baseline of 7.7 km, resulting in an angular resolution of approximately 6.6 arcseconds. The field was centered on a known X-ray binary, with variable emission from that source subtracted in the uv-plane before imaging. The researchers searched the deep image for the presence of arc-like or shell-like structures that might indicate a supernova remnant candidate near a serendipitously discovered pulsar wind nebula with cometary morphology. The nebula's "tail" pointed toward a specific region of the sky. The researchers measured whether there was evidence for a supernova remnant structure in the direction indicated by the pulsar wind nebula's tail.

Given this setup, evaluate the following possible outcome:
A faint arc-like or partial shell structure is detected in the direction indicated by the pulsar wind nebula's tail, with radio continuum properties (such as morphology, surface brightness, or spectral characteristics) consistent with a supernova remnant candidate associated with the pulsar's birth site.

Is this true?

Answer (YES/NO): NO